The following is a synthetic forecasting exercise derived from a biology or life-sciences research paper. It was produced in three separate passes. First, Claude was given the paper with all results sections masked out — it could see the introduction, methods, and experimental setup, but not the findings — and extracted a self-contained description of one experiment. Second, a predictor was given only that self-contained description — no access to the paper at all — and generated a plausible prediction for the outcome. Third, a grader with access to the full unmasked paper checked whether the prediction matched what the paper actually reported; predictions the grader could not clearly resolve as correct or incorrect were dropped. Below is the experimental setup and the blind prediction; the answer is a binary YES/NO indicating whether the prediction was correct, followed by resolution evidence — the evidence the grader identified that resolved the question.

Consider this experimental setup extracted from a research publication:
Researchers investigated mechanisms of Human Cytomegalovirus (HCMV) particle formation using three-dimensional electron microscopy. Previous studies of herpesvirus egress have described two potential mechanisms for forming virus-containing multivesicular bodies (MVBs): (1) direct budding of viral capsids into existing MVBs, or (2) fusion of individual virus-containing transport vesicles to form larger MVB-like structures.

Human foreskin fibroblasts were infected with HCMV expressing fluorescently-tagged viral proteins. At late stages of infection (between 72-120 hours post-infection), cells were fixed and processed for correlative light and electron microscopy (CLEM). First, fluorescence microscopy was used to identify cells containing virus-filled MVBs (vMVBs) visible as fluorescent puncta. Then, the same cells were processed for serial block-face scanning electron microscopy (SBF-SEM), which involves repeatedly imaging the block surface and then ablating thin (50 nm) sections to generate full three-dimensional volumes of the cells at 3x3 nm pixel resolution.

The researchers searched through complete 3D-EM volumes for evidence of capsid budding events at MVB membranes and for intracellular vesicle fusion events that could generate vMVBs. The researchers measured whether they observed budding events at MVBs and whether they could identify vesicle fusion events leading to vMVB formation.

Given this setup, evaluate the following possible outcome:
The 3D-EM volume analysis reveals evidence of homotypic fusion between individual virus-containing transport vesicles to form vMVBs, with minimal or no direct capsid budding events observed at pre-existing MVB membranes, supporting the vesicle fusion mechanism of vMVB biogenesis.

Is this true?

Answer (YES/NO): NO